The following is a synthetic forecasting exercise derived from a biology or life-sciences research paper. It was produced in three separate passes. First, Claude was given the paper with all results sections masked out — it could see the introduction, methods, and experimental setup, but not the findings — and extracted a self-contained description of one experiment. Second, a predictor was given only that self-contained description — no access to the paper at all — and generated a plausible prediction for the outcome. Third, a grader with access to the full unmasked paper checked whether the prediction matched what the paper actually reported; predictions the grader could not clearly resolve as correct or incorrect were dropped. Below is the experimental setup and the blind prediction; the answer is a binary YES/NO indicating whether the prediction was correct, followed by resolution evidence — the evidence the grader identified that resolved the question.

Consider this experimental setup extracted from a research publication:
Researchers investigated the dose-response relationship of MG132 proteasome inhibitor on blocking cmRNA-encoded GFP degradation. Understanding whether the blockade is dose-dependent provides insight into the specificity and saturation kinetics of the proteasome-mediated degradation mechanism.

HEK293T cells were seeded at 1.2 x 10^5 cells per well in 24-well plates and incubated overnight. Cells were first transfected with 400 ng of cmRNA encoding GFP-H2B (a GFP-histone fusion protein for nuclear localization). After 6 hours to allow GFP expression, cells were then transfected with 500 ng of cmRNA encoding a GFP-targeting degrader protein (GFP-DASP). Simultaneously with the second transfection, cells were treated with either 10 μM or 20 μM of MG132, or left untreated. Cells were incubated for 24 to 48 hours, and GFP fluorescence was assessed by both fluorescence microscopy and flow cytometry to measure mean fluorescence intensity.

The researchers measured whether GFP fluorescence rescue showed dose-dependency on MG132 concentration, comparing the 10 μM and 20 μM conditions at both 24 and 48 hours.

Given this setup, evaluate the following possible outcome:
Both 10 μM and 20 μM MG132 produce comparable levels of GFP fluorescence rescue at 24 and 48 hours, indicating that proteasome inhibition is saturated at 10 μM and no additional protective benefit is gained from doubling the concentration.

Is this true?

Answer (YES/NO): NO